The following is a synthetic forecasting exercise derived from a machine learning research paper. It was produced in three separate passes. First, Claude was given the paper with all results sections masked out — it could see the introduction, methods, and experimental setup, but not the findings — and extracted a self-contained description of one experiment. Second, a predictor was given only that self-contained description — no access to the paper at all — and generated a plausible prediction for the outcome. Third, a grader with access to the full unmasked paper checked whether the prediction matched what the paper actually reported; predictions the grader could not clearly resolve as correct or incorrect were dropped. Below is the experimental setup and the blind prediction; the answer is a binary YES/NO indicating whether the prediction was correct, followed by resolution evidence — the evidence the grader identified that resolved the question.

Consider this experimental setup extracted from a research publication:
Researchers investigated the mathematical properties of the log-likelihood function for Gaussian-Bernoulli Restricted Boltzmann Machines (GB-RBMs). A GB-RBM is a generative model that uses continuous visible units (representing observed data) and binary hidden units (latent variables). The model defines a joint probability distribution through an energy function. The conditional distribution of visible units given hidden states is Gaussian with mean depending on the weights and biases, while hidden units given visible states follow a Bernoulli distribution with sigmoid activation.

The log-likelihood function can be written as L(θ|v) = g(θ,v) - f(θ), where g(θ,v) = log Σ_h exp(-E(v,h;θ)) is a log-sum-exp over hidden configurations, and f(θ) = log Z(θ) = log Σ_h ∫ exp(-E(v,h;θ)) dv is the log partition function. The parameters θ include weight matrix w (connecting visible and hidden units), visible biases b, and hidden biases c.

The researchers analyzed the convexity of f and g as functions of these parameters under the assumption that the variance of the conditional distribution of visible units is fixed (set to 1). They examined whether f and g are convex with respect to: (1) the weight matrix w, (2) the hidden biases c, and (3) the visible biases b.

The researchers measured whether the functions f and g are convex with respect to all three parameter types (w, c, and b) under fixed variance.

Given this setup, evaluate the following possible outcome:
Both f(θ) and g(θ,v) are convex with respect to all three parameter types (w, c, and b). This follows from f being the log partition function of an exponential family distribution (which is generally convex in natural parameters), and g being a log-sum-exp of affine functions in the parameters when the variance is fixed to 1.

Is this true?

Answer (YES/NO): NO